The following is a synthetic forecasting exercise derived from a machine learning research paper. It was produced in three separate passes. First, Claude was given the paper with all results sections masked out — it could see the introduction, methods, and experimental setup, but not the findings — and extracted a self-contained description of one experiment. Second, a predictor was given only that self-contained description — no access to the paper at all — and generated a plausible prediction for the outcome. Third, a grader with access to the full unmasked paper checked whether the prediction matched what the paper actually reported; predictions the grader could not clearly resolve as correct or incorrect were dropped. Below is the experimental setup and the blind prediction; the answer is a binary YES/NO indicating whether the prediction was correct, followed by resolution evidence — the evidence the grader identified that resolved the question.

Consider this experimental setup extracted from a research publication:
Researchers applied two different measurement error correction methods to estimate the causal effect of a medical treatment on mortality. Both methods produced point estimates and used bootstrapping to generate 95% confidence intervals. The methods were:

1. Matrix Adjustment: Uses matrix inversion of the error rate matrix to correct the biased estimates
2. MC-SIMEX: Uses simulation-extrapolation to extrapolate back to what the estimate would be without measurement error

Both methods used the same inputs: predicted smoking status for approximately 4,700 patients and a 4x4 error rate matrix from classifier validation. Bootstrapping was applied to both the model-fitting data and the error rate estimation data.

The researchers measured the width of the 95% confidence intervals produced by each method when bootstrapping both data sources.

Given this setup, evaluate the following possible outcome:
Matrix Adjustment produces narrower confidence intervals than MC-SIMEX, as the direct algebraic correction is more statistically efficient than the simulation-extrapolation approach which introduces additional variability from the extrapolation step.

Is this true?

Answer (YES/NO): NO